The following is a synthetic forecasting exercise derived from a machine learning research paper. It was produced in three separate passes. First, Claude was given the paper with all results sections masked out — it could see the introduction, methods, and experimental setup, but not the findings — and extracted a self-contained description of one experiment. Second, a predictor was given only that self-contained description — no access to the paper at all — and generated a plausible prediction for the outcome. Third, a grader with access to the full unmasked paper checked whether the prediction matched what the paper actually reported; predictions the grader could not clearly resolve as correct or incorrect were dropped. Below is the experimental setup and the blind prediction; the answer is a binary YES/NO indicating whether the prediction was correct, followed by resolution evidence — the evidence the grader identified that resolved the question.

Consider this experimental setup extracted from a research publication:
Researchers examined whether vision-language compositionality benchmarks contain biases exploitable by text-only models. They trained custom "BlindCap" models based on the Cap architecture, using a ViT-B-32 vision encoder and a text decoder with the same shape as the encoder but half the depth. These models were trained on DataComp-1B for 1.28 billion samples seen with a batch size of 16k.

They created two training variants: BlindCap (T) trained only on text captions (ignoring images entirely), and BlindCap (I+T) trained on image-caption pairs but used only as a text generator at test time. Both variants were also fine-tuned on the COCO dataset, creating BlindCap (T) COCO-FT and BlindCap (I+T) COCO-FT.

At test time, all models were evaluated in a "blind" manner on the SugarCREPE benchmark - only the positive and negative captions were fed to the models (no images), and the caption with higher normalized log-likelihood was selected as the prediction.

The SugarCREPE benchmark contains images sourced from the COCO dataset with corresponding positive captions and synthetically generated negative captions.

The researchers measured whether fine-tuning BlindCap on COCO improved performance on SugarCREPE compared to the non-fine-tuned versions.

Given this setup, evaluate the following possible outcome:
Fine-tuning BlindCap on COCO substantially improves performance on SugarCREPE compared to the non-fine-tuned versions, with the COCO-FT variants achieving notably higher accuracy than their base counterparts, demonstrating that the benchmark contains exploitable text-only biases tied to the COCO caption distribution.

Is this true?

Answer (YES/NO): YES